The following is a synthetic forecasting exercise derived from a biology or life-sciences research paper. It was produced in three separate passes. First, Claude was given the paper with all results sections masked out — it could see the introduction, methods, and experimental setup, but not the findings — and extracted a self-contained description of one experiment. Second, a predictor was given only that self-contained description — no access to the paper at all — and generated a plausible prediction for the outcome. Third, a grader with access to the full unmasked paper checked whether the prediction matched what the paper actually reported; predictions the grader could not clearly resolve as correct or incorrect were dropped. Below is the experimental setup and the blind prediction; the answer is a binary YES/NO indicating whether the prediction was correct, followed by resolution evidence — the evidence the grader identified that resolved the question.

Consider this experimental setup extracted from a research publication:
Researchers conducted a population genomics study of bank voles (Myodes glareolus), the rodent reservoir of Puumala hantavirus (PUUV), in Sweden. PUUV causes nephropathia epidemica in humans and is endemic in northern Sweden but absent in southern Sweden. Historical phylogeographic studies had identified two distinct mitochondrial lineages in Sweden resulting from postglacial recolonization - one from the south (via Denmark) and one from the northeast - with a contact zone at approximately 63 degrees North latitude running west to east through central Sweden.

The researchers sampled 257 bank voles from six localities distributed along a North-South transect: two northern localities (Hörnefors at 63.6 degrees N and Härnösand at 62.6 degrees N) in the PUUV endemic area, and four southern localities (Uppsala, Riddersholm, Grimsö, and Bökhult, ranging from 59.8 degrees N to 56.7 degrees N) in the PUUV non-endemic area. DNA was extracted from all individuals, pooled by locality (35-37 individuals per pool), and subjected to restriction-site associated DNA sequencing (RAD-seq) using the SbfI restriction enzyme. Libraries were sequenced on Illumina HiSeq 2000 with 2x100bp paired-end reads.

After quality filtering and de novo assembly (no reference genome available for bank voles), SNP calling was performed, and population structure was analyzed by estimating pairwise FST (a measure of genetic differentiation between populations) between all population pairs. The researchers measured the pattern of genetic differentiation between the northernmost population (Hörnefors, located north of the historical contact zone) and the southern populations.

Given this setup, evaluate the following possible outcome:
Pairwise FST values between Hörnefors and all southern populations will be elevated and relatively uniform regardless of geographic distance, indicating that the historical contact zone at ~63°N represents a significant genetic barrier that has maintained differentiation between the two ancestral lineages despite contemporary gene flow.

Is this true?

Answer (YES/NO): NO